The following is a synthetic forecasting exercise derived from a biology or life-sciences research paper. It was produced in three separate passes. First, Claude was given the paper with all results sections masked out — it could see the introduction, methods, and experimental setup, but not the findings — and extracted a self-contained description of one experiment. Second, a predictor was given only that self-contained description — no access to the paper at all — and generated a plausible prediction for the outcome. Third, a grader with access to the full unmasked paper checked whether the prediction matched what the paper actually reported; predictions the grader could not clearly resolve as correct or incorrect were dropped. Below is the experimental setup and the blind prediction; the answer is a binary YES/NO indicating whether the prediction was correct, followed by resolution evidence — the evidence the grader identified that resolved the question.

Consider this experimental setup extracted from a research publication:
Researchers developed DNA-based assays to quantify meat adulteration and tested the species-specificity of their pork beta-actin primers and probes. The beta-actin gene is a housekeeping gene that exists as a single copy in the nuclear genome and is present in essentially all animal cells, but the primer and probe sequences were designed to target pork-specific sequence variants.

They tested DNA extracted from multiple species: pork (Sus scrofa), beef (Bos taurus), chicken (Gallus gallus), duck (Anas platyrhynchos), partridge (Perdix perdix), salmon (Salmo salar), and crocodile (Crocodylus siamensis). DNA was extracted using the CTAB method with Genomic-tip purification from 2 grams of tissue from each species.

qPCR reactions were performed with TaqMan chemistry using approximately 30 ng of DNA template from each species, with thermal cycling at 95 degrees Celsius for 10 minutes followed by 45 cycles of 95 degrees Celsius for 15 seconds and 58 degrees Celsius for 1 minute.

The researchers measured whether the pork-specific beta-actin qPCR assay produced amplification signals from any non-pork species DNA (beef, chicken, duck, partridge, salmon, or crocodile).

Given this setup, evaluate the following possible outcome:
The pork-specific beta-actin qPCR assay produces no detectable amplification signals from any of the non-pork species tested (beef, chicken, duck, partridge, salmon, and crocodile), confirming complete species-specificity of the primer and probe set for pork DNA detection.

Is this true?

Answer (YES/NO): YES